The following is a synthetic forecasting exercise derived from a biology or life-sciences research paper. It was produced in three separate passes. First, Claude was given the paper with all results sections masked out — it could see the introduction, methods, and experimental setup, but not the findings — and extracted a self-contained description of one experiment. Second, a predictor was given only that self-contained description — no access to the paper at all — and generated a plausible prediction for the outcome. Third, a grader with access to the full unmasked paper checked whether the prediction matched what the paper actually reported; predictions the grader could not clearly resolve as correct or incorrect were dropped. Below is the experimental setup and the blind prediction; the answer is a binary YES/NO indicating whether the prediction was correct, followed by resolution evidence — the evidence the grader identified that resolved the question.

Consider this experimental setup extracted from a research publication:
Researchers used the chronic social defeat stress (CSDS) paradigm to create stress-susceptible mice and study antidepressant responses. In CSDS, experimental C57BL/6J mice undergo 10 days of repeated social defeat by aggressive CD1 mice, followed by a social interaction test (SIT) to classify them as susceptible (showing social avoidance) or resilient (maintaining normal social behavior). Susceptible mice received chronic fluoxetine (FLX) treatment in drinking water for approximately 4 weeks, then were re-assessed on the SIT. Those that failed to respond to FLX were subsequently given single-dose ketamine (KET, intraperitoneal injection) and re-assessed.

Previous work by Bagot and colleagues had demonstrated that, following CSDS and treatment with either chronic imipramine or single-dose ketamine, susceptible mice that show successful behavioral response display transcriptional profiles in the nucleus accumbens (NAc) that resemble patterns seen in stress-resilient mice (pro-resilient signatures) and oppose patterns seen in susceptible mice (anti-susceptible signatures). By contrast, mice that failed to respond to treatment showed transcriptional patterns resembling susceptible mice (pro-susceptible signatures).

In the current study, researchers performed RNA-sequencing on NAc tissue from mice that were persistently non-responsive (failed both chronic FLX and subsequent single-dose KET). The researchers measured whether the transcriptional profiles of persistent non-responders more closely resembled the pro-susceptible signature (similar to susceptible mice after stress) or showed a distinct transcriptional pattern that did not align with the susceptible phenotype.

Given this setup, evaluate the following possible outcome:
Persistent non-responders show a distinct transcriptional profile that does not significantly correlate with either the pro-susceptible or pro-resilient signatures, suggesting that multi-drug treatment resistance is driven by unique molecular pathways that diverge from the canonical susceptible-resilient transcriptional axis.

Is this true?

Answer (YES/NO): NO